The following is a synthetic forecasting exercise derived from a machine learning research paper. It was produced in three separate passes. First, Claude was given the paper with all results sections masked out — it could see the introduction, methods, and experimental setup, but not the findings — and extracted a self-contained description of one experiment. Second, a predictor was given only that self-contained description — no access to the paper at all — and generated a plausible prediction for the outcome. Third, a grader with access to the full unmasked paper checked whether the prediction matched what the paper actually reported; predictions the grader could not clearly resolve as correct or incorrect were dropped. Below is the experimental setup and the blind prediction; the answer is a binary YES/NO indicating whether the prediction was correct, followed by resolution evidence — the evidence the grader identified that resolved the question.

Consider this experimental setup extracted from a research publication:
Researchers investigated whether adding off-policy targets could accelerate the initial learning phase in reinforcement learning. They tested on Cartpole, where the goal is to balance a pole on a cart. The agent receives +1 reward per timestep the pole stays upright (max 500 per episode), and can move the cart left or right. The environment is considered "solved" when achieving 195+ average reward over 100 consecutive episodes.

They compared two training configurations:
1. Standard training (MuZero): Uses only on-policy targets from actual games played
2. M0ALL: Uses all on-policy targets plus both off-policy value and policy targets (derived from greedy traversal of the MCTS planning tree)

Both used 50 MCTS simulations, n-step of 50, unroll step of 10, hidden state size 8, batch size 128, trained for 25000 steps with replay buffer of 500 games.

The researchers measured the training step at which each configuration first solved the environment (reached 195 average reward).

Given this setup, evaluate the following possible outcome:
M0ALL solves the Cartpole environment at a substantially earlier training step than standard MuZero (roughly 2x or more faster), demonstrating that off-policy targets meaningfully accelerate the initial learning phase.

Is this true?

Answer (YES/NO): NO